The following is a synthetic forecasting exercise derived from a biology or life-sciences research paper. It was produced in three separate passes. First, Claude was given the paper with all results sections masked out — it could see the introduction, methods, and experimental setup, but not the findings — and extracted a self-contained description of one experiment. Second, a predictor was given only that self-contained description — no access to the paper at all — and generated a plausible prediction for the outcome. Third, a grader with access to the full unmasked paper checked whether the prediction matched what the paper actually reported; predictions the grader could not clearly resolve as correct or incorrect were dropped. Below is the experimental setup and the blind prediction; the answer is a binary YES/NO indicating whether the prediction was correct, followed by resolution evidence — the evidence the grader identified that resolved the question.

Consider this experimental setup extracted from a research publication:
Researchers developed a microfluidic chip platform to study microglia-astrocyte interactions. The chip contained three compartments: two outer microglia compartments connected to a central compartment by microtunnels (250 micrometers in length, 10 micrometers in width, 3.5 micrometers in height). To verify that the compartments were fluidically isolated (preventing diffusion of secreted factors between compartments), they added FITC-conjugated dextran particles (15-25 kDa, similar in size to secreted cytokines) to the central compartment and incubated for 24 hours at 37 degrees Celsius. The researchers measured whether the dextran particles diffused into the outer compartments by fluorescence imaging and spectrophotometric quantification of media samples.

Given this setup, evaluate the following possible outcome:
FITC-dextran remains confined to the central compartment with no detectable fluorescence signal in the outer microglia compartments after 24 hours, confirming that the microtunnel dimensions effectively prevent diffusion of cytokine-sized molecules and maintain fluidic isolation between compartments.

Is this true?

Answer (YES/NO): YES